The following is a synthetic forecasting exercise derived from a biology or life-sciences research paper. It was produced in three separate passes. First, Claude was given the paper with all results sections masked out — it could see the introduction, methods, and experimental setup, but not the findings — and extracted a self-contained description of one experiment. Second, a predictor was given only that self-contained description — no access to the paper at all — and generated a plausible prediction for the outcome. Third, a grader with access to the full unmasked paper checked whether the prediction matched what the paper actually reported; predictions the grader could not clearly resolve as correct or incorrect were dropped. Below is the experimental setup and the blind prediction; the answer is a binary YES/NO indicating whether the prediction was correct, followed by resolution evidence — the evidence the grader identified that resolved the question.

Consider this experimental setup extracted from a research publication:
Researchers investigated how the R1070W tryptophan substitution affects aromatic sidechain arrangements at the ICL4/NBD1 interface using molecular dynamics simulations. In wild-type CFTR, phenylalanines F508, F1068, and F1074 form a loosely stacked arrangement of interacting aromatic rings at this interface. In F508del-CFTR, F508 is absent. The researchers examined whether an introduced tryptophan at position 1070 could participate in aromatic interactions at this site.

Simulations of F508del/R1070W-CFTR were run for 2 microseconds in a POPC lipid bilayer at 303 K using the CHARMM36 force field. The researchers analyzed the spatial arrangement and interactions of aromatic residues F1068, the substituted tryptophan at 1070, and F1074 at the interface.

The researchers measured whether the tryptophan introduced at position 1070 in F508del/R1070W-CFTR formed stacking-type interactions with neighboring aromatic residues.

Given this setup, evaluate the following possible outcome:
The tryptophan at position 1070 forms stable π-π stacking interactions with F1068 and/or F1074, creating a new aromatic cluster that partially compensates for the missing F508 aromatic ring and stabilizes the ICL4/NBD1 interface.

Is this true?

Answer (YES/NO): NO